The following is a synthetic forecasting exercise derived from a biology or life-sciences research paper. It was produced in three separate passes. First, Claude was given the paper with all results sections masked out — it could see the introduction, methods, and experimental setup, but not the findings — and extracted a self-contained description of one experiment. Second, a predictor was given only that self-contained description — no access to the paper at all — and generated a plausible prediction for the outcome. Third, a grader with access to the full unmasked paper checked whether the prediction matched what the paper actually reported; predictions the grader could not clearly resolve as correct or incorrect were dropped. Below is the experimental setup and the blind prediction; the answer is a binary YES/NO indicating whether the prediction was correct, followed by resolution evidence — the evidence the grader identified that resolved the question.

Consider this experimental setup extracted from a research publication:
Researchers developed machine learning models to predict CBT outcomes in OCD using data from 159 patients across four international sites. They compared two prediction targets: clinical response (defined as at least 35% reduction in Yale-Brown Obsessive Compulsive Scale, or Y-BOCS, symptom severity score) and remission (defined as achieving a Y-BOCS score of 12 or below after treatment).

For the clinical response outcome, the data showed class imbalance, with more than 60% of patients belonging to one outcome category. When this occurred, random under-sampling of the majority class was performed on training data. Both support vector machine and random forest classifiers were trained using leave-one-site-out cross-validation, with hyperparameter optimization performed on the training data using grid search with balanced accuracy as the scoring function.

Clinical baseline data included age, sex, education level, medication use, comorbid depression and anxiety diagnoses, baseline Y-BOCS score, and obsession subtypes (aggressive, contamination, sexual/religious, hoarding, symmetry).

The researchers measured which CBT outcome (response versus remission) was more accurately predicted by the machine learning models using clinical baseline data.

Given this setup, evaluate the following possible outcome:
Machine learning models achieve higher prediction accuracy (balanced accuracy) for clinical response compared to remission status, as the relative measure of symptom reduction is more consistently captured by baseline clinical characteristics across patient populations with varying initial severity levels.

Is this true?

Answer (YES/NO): NO